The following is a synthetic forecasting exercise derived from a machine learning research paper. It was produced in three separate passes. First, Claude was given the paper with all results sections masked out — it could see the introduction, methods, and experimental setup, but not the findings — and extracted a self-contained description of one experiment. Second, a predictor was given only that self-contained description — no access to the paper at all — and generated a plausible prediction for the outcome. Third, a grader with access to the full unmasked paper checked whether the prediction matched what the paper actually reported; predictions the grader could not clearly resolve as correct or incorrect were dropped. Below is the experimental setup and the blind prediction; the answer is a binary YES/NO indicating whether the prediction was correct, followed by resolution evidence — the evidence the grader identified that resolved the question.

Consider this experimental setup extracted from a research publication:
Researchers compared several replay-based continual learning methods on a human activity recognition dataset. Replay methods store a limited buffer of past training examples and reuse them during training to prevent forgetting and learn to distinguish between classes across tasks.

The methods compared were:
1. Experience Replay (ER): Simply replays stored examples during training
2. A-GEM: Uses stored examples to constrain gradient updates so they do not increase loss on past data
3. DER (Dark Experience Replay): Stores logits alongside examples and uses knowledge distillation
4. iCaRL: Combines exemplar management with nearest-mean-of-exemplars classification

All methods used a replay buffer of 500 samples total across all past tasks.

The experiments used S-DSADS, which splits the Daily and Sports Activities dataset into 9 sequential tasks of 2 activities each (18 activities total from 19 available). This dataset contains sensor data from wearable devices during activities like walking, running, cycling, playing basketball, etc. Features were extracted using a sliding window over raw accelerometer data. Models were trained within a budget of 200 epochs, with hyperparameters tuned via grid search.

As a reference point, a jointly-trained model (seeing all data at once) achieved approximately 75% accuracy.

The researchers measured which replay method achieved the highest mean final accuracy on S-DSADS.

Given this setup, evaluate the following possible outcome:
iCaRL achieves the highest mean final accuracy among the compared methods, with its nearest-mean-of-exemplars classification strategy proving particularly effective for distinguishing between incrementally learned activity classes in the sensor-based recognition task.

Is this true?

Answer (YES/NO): NO